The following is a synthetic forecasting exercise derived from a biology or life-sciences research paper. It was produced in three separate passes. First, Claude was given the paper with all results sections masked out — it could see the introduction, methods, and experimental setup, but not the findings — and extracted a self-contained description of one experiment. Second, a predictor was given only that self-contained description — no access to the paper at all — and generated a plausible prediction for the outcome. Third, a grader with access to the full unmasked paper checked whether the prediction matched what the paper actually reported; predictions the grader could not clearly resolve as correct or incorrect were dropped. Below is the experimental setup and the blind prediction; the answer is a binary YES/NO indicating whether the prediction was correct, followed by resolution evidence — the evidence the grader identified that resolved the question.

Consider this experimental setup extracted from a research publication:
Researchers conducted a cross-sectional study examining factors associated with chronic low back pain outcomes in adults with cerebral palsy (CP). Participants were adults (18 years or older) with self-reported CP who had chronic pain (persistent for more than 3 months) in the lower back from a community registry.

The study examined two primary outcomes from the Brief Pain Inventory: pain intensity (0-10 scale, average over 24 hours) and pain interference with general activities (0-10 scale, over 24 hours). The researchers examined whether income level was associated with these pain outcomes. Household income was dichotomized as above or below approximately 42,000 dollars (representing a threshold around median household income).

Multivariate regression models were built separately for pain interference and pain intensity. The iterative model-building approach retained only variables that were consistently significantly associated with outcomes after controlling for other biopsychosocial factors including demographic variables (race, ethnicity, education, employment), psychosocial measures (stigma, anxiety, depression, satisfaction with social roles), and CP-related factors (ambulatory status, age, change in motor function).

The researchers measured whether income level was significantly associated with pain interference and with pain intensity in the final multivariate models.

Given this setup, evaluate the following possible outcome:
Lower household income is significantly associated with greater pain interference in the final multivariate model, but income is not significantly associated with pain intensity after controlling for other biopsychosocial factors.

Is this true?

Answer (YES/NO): NO